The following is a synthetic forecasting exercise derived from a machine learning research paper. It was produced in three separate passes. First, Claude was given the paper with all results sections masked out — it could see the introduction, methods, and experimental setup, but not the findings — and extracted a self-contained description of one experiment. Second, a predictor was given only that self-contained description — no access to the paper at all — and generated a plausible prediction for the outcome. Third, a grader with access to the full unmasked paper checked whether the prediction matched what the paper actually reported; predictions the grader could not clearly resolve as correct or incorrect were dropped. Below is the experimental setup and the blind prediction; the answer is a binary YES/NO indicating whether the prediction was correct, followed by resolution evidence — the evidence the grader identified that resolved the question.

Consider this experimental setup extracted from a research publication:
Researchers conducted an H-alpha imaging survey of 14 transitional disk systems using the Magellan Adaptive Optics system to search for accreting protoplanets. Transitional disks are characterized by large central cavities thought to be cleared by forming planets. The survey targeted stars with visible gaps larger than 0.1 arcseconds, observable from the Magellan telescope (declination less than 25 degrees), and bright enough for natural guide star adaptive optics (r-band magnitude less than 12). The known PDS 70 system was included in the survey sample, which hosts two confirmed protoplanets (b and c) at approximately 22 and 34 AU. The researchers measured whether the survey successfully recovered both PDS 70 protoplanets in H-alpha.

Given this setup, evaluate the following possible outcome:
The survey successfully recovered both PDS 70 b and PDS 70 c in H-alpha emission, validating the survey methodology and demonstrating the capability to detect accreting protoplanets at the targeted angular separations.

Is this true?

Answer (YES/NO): NO